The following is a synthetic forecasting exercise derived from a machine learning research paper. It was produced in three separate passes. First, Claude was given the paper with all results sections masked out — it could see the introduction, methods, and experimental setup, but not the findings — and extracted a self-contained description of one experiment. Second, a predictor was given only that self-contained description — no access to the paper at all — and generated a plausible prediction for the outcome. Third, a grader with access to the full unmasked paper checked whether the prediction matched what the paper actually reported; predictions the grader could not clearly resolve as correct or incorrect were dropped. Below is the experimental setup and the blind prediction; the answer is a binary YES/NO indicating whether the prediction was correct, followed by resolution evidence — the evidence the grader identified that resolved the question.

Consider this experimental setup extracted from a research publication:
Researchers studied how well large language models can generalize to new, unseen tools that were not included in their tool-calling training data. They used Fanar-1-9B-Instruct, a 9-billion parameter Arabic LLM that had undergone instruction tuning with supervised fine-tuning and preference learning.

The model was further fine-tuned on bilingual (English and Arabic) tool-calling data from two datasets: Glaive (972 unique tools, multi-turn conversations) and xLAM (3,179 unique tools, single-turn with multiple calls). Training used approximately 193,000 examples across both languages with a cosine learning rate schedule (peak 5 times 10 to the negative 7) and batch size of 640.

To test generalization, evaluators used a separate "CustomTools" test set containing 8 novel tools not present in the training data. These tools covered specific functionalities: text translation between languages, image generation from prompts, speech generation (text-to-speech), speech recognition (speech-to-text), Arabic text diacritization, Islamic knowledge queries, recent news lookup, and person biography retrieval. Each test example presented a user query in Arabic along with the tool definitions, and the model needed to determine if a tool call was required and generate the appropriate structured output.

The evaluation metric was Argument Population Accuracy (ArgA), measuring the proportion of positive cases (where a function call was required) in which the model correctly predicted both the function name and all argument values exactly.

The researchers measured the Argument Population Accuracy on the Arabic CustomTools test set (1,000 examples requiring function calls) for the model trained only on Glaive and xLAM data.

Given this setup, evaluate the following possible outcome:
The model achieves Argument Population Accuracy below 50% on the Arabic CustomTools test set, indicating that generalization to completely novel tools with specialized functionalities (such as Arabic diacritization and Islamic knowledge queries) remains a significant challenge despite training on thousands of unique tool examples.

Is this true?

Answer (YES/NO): NO